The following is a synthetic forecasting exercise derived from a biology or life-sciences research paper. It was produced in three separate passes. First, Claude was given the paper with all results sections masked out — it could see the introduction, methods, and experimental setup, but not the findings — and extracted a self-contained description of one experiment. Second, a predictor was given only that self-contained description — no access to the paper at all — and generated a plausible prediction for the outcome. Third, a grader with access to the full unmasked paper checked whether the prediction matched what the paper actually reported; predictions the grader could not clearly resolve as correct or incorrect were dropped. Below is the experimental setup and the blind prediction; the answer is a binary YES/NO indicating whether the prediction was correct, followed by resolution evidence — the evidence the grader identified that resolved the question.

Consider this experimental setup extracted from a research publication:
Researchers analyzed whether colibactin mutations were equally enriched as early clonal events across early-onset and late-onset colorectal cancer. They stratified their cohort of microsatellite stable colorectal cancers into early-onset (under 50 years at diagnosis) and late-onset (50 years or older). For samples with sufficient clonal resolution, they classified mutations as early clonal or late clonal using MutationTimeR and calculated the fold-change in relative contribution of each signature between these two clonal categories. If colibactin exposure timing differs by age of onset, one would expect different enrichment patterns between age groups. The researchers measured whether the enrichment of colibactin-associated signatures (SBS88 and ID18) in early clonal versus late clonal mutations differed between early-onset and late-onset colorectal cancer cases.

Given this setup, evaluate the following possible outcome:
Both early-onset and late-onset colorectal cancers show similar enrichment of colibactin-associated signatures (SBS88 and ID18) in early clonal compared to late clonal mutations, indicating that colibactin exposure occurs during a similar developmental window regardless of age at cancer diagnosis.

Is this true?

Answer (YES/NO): YES